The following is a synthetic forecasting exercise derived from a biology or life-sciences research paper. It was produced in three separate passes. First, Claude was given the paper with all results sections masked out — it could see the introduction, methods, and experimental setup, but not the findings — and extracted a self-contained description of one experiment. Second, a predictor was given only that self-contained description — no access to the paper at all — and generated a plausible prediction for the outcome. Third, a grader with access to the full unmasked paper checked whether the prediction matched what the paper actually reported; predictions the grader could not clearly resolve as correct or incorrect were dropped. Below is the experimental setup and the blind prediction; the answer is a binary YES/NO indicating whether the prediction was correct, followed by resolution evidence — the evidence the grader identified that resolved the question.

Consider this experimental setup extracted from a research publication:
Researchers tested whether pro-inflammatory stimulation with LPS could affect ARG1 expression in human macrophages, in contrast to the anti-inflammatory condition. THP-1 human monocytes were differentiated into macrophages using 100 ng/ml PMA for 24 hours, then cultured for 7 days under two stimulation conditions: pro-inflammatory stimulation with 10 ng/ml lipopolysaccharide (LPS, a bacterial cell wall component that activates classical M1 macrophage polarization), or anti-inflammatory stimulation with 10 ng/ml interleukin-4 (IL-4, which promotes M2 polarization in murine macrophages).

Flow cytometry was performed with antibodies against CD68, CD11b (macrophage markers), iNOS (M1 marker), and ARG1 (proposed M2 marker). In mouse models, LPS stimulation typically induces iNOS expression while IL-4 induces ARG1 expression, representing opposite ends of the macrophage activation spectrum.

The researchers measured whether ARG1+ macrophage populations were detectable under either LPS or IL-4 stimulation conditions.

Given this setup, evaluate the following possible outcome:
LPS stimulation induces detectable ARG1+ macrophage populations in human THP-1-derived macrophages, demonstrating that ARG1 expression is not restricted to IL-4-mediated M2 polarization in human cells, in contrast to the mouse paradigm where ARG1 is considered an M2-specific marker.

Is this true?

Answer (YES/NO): NO